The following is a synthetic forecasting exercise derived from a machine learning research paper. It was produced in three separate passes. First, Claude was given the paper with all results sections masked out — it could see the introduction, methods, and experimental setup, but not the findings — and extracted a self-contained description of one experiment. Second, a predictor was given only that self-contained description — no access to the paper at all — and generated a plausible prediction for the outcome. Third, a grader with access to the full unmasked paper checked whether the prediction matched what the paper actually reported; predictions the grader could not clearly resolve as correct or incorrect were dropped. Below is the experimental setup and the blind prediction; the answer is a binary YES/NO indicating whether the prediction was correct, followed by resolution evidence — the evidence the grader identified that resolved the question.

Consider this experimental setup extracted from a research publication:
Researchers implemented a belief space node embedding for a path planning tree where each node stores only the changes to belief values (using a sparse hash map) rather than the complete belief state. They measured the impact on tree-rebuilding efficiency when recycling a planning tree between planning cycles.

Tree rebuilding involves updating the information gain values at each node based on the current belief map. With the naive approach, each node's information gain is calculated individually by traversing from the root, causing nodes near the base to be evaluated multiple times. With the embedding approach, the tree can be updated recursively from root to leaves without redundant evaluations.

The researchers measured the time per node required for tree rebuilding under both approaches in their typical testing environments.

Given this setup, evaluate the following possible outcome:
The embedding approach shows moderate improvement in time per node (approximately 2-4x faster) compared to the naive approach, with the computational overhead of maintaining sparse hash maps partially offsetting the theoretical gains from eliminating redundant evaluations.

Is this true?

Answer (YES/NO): NO